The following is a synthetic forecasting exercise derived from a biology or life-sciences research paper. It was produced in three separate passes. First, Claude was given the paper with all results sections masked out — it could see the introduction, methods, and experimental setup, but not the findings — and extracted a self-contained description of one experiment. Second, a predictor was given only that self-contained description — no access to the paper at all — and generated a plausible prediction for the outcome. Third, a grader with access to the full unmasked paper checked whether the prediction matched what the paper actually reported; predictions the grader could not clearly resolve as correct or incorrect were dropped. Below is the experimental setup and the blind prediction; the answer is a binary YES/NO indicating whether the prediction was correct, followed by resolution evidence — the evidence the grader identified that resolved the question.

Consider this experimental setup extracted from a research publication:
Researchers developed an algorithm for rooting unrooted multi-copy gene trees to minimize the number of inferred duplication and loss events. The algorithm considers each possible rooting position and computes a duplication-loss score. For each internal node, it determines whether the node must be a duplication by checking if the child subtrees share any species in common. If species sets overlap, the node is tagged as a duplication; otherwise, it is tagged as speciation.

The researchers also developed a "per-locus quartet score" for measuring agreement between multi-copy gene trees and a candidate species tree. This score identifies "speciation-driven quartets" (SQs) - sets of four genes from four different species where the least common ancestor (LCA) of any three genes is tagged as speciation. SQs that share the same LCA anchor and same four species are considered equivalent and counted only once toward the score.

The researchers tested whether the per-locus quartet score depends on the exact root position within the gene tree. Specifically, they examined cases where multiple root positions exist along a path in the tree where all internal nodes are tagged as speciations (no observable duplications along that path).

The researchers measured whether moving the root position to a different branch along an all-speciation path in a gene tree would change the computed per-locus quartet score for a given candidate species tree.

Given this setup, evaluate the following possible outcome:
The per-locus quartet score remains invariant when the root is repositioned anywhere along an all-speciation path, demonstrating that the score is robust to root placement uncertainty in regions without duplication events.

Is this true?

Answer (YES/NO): YES